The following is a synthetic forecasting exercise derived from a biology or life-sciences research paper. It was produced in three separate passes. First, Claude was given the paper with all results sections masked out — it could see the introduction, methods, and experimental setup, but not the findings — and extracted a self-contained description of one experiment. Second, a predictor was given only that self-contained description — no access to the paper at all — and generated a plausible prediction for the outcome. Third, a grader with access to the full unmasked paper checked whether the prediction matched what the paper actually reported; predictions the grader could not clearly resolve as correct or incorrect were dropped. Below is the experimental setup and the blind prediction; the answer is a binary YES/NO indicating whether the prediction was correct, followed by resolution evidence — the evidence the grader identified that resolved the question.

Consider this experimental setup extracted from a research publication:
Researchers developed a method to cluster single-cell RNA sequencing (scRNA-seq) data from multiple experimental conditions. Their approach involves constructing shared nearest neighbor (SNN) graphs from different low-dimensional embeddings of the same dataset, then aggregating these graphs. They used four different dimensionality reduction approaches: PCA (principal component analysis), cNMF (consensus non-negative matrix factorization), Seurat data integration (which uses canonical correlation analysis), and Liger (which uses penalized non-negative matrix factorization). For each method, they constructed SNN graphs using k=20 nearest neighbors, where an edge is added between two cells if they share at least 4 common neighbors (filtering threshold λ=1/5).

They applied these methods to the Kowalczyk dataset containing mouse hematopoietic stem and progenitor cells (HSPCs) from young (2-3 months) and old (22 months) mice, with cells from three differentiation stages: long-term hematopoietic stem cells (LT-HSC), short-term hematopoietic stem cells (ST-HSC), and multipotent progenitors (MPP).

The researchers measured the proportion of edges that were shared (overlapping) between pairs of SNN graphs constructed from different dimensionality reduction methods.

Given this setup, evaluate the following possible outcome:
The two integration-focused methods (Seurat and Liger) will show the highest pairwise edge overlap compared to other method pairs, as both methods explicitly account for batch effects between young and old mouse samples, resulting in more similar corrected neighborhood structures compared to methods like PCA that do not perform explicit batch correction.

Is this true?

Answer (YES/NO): NO